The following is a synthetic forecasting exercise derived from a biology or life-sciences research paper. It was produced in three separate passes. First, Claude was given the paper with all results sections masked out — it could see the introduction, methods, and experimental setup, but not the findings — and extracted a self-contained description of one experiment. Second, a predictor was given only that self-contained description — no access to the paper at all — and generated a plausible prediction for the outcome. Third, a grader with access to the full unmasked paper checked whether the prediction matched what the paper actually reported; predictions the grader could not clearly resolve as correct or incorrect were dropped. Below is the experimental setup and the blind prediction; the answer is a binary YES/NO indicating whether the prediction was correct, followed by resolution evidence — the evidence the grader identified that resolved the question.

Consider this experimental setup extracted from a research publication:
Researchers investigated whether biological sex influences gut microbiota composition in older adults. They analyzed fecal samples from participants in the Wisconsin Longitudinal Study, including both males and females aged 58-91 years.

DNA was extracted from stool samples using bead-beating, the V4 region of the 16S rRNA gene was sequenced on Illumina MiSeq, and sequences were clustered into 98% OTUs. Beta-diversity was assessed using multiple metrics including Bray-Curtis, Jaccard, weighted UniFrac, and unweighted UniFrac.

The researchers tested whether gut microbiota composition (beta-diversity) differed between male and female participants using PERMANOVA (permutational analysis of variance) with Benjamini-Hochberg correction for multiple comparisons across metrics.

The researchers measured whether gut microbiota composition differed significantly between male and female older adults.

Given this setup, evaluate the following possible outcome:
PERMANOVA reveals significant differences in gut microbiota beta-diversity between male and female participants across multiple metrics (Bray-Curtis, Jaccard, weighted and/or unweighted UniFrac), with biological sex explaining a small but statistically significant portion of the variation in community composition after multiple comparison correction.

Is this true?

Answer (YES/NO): YES